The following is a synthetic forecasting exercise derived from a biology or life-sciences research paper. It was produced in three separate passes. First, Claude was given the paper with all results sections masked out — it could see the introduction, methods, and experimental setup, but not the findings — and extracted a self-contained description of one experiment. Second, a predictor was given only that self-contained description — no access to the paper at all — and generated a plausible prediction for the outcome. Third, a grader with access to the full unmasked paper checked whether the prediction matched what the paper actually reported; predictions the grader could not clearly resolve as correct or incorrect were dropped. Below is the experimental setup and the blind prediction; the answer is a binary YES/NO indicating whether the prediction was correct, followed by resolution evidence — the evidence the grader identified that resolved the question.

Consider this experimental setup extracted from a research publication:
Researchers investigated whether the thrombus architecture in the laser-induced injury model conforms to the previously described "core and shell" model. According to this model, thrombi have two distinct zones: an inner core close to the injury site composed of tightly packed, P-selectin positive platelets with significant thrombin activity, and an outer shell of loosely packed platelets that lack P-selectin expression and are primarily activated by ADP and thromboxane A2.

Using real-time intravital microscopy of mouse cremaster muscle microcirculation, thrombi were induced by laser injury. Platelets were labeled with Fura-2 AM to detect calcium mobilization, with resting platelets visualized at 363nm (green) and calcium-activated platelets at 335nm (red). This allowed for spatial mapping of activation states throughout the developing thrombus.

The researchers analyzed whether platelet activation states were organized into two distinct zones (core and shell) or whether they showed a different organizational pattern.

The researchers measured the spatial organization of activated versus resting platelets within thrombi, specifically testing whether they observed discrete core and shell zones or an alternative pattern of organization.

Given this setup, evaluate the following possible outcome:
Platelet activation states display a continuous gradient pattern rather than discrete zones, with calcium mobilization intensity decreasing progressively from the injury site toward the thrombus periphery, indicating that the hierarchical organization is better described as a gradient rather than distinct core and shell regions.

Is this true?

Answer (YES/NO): YES